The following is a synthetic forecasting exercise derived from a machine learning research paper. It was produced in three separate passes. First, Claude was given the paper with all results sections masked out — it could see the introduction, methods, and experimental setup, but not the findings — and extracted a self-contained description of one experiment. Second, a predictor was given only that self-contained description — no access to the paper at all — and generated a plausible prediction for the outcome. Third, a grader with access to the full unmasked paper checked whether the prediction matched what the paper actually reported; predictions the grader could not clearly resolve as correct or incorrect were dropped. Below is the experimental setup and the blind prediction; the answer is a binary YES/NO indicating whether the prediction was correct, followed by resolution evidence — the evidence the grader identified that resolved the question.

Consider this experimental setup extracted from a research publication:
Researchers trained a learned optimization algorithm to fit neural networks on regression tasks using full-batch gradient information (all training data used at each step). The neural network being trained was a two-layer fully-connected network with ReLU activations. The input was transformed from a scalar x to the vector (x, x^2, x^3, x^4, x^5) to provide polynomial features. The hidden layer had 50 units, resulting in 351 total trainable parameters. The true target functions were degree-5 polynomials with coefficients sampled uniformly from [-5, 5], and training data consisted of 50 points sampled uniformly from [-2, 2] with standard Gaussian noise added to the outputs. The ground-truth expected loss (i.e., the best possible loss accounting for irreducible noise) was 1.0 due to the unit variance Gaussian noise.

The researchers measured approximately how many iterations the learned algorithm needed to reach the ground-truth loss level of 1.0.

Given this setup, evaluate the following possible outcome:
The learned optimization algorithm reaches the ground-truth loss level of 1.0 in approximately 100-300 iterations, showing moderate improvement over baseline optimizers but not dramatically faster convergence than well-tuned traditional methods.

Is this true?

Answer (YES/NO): NO